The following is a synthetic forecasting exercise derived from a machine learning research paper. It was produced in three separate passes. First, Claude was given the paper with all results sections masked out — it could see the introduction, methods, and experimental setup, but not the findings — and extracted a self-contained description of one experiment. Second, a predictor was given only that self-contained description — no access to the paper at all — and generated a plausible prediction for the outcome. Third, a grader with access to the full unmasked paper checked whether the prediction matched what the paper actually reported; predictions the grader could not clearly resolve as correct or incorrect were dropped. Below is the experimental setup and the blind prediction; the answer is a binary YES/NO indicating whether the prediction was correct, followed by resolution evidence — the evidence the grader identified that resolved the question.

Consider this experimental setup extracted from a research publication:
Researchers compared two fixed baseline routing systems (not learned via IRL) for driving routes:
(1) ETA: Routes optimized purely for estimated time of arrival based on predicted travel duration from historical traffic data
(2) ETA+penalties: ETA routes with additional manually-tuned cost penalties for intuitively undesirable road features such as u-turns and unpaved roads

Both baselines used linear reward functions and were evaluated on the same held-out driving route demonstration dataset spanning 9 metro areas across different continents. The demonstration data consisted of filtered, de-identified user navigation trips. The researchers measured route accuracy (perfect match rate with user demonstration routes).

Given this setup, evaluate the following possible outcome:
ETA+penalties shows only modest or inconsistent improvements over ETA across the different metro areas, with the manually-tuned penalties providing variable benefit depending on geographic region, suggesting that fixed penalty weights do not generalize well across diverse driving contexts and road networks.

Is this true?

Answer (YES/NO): NO